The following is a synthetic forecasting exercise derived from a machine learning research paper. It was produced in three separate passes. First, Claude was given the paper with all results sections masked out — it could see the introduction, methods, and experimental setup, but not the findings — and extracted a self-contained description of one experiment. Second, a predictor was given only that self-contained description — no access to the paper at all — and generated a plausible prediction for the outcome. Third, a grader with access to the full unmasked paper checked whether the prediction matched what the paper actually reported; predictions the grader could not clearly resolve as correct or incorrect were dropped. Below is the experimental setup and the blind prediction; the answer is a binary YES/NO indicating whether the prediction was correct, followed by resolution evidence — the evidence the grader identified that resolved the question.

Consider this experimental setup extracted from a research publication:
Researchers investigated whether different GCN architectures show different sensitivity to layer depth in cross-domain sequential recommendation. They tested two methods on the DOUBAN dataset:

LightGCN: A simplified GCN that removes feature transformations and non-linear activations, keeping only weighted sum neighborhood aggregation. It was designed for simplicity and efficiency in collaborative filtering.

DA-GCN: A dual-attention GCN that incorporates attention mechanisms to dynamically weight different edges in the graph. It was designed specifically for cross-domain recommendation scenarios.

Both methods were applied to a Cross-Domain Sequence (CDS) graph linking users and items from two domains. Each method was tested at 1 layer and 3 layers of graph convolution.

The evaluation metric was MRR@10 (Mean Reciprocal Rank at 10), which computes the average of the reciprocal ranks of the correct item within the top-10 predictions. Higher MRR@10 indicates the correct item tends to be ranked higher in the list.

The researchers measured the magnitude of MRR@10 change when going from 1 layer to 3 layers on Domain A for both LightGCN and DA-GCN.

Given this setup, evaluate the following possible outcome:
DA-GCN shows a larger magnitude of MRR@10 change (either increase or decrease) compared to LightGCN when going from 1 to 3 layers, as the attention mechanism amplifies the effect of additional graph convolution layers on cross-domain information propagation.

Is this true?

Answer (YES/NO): YES